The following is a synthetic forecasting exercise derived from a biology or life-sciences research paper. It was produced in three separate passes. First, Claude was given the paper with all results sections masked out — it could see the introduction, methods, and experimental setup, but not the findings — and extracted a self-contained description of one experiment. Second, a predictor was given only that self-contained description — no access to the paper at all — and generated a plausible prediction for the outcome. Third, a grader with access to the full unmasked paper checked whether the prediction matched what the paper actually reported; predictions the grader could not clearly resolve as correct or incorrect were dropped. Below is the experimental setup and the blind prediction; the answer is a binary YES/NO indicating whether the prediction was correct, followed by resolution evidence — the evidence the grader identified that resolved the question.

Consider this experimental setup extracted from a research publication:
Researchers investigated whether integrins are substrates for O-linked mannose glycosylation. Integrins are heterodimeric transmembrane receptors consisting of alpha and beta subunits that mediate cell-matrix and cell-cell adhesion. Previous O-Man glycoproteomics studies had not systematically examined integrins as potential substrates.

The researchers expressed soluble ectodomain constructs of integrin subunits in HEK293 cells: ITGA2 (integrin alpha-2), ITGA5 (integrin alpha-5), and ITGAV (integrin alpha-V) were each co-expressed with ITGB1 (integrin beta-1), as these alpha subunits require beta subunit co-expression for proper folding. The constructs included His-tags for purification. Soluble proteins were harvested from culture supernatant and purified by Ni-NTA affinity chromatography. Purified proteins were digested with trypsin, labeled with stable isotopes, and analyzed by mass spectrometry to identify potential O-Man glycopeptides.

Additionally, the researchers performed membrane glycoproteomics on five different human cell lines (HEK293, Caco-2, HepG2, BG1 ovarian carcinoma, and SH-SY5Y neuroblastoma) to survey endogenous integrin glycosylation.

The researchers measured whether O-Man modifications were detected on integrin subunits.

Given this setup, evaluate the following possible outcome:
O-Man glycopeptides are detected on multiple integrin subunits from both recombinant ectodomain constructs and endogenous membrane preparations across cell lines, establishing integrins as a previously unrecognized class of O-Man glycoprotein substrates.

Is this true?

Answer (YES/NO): NO